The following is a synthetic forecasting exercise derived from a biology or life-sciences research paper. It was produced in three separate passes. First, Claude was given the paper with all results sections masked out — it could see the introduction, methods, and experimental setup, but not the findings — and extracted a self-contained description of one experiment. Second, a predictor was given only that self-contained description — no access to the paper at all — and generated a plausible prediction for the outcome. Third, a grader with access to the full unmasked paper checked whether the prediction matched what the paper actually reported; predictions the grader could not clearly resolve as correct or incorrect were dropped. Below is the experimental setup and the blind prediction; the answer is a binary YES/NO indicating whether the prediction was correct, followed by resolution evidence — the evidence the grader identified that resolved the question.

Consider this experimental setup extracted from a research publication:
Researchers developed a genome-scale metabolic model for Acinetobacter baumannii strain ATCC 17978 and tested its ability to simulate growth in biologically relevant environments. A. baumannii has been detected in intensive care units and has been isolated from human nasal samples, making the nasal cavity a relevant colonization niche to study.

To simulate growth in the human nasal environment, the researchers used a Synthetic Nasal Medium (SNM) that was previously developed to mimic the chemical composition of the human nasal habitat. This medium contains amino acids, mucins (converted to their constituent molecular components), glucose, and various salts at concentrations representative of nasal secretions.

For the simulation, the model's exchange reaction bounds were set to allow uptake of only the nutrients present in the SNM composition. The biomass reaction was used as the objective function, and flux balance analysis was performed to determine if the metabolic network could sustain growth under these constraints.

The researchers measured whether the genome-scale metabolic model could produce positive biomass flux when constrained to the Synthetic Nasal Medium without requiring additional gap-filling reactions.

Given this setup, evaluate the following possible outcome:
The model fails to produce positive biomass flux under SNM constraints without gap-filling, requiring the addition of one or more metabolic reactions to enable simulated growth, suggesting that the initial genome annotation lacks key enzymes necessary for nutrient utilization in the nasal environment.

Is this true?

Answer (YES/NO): YES